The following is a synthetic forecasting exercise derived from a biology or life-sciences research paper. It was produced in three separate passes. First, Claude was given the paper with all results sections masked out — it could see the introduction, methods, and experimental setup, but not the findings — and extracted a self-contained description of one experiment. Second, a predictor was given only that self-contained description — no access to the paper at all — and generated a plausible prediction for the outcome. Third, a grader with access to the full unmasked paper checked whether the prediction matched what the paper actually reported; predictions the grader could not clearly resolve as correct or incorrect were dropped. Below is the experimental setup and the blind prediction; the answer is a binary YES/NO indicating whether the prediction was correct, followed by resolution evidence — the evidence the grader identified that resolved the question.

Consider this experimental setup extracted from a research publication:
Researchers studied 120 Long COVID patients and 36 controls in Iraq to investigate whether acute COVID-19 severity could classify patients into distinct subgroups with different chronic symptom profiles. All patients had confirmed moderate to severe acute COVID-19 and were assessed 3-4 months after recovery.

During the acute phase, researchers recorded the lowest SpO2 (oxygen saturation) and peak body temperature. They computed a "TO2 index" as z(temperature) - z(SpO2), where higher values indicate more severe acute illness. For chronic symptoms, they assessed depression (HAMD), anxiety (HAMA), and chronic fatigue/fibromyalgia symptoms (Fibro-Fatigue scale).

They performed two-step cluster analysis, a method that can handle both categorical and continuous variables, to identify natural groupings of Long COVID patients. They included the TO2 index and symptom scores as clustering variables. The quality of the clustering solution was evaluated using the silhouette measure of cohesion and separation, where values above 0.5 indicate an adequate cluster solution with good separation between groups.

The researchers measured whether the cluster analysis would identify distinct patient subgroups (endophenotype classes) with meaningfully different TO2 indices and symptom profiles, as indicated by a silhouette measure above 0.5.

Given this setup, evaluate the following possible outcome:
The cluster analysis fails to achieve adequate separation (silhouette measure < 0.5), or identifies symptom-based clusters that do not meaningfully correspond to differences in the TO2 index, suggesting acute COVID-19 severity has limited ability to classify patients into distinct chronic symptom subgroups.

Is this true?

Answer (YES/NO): NO